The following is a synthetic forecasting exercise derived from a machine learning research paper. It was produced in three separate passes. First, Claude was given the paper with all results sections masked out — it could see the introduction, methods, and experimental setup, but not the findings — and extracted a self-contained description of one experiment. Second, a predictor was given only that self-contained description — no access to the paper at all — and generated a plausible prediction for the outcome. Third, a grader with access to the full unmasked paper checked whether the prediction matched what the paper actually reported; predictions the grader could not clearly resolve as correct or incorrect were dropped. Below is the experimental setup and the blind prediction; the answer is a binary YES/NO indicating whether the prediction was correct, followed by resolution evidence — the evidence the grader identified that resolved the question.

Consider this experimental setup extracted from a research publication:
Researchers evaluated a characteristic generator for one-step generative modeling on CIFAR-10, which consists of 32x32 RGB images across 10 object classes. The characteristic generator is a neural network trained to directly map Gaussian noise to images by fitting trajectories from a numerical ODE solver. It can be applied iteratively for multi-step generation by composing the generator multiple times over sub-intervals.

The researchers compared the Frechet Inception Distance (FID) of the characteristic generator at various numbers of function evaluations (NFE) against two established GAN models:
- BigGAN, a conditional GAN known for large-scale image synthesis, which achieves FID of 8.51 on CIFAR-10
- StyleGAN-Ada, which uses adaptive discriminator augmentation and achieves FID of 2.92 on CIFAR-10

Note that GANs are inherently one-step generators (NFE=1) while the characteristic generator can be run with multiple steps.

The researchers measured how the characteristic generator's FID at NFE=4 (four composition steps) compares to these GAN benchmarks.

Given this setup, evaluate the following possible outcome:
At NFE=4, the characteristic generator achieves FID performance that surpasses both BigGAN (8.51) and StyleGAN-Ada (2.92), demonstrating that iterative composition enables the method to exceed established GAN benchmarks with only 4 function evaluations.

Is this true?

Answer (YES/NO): YES